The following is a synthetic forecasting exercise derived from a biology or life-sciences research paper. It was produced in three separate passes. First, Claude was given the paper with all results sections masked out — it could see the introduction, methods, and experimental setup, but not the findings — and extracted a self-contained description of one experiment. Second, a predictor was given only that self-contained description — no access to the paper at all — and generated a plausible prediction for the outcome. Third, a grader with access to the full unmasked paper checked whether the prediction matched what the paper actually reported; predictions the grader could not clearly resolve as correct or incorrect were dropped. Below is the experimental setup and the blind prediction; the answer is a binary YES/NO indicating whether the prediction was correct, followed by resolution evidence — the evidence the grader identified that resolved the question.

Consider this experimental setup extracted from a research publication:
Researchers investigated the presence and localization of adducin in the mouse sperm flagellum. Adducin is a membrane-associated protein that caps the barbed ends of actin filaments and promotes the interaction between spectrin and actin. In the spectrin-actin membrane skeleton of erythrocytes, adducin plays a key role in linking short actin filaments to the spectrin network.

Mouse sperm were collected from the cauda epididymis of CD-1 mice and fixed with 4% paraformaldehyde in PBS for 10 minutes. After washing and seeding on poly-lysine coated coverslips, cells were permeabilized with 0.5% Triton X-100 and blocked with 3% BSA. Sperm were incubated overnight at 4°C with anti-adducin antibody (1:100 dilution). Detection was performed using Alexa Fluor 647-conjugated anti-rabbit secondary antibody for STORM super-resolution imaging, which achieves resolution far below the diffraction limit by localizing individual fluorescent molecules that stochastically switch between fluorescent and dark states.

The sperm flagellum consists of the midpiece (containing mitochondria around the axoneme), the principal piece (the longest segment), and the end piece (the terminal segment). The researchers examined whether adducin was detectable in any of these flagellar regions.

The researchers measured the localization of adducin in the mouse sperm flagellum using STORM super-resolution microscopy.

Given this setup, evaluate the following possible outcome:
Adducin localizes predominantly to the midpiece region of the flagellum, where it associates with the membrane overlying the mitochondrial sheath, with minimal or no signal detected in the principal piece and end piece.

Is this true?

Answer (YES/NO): NO